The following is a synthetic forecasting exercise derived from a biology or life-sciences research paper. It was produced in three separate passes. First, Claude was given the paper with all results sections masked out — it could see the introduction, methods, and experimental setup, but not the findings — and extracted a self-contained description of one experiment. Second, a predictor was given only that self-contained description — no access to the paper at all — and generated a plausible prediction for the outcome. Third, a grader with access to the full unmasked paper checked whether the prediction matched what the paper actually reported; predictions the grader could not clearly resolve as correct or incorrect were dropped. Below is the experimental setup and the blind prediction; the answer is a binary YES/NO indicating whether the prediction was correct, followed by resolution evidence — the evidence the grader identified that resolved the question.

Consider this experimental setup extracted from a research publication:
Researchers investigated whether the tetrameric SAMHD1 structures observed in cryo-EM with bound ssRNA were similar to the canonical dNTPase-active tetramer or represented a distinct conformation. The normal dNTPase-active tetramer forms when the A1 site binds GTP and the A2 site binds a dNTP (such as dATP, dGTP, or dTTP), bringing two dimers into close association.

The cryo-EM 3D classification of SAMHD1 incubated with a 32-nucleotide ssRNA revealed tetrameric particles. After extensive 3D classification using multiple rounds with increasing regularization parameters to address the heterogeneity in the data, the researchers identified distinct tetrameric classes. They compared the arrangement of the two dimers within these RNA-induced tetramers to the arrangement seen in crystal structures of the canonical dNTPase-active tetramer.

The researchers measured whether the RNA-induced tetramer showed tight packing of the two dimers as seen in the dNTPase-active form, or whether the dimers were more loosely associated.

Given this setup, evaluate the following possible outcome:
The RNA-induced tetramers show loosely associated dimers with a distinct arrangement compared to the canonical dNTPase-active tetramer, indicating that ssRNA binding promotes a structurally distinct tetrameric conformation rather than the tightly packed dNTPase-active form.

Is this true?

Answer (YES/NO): YES